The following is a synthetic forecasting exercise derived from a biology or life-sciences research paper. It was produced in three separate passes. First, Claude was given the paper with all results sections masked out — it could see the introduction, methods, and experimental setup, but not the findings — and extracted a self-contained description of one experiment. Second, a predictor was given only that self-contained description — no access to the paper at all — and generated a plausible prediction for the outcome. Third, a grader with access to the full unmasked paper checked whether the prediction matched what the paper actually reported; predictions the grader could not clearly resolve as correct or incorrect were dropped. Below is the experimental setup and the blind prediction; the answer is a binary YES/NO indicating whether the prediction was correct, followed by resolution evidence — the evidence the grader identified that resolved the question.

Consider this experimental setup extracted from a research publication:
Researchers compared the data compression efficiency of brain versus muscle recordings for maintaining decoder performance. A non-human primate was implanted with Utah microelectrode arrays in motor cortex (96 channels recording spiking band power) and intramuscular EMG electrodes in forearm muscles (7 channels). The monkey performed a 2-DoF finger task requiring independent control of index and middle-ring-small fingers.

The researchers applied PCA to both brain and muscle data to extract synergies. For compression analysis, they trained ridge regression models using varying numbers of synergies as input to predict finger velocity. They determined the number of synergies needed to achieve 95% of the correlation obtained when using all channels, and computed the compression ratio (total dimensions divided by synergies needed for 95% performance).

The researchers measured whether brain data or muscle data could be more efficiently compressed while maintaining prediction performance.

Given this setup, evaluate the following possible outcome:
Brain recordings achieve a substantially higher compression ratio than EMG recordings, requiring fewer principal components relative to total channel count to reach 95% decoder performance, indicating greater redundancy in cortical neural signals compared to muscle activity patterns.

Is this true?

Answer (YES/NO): YES